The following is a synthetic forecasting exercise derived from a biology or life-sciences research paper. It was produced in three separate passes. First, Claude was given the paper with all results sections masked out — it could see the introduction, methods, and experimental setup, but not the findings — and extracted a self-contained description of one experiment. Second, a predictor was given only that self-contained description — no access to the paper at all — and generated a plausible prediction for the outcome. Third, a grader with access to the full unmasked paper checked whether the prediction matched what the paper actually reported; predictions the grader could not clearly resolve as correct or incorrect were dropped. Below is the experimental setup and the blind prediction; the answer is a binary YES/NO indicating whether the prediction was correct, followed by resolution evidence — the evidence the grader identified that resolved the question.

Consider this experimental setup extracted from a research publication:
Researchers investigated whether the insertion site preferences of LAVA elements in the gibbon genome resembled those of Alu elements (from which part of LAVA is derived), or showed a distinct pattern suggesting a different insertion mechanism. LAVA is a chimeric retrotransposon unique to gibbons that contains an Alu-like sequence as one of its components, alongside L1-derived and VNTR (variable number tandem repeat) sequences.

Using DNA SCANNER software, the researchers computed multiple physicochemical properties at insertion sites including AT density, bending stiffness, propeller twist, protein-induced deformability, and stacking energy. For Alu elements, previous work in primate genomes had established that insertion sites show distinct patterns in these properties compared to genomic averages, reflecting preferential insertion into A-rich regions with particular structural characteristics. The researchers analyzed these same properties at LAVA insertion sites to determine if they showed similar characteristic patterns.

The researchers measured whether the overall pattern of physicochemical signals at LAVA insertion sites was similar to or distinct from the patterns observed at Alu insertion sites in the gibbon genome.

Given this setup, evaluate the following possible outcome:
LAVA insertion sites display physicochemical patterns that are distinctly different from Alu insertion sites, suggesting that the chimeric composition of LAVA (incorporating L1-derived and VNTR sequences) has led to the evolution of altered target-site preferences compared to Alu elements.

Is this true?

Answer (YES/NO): YES